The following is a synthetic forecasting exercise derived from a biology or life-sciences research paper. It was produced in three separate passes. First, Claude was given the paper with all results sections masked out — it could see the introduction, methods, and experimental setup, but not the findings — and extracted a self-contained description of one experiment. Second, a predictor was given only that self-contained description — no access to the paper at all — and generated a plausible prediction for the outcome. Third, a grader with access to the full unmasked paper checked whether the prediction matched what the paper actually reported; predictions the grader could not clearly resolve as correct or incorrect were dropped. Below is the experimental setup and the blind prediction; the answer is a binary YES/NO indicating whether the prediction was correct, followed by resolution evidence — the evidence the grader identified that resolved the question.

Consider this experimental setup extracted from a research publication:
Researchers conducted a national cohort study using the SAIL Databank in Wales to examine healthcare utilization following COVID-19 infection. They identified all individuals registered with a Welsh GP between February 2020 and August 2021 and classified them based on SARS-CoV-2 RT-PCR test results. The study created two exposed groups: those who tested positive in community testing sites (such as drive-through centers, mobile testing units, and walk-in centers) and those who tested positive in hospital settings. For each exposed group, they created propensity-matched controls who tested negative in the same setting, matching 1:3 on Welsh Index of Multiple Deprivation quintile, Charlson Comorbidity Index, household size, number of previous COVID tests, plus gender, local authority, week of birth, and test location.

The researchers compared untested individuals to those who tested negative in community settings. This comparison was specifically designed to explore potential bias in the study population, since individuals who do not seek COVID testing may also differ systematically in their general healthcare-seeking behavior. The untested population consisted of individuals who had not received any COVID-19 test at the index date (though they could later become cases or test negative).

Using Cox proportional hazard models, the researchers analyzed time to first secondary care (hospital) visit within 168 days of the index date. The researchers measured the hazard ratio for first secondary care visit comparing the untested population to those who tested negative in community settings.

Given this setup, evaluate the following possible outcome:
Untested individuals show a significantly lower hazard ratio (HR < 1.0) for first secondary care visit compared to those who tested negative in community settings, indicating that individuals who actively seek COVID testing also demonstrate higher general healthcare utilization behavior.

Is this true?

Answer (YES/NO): YES